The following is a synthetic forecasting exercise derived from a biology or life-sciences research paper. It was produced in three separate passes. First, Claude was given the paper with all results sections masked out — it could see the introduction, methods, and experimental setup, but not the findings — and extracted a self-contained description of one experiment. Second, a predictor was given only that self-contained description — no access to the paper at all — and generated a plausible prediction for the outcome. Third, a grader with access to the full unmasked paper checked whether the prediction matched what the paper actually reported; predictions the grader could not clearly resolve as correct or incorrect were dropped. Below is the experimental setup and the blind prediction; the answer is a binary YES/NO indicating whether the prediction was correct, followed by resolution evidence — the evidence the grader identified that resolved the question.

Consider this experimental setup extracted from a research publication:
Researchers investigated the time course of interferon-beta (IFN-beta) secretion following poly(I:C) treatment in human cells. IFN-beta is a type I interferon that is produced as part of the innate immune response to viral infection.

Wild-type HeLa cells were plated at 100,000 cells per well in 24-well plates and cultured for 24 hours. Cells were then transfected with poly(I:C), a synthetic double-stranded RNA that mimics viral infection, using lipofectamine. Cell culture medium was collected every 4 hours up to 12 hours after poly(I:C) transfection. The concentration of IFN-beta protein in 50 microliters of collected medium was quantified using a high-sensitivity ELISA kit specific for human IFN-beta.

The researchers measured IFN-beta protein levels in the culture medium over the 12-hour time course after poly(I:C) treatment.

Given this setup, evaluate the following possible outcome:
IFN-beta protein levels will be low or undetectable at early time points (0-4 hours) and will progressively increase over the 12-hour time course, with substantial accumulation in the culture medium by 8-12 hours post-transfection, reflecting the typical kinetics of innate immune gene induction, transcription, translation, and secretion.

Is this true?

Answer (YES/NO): YES